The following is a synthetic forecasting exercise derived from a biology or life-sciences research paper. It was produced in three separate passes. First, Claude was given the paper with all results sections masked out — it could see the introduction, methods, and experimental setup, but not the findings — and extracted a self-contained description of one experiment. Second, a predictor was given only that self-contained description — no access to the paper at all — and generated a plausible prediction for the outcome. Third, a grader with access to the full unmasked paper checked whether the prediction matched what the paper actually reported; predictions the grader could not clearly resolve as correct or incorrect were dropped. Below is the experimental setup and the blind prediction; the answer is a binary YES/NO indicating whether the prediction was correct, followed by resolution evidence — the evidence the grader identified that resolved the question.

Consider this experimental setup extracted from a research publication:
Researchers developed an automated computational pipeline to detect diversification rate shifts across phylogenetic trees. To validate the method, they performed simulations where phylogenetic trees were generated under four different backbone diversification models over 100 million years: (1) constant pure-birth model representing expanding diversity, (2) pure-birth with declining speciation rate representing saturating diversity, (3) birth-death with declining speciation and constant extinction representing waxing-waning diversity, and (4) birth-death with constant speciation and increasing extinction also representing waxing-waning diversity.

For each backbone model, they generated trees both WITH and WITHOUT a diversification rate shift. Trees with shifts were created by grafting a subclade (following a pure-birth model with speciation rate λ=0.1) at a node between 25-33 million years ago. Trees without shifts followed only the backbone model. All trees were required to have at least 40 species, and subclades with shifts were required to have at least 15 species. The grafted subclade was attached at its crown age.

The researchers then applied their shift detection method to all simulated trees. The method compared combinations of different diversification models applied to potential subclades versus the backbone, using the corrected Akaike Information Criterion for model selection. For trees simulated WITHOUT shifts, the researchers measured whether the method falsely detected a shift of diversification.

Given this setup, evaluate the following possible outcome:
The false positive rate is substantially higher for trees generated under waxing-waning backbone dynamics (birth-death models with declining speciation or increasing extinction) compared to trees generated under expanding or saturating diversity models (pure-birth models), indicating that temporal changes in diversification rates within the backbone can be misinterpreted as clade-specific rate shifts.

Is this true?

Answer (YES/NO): YES